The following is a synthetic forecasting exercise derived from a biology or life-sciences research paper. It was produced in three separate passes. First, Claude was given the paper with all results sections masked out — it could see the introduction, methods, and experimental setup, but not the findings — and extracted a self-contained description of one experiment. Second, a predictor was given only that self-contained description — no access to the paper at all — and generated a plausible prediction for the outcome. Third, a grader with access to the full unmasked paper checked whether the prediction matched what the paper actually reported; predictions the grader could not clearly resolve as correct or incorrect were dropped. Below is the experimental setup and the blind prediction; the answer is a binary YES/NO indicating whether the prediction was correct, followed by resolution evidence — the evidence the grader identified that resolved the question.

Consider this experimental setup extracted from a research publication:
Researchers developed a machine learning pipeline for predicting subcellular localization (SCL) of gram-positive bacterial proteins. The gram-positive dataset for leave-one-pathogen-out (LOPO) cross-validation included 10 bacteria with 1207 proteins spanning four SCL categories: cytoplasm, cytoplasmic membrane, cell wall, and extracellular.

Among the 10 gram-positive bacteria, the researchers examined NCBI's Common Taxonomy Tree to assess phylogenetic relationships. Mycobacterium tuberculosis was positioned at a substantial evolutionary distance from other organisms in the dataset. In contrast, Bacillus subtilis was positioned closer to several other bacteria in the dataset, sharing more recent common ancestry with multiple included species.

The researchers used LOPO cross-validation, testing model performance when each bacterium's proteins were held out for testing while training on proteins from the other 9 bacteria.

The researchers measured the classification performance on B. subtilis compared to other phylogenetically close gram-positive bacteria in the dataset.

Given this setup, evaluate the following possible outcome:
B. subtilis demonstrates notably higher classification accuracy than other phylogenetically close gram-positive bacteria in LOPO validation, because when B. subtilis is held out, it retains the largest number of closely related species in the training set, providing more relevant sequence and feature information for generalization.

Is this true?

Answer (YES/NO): NO